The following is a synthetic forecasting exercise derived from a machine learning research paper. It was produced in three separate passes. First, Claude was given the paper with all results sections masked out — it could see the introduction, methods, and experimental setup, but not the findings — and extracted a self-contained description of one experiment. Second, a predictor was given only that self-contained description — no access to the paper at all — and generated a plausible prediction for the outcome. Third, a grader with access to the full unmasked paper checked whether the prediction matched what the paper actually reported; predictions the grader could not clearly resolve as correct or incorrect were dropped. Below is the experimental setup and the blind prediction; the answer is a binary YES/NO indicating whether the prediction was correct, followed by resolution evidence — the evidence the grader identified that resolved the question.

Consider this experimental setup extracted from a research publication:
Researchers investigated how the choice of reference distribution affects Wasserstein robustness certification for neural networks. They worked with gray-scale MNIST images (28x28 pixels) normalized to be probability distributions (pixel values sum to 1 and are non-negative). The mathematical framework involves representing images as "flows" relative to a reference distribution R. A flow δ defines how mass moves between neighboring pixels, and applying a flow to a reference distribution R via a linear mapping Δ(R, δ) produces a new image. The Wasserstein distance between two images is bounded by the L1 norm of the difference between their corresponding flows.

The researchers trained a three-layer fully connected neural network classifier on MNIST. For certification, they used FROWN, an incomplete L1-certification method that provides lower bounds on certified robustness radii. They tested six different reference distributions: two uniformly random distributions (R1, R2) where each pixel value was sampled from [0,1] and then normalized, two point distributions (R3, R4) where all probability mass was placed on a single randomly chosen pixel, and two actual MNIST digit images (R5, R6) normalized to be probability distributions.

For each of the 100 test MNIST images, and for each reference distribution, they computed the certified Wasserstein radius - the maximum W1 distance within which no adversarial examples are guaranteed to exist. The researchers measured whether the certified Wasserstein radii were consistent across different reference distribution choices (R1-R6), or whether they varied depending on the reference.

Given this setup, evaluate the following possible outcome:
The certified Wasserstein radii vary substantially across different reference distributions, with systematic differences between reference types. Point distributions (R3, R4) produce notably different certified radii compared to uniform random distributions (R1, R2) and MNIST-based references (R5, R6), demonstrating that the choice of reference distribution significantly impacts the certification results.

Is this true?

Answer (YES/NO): NO